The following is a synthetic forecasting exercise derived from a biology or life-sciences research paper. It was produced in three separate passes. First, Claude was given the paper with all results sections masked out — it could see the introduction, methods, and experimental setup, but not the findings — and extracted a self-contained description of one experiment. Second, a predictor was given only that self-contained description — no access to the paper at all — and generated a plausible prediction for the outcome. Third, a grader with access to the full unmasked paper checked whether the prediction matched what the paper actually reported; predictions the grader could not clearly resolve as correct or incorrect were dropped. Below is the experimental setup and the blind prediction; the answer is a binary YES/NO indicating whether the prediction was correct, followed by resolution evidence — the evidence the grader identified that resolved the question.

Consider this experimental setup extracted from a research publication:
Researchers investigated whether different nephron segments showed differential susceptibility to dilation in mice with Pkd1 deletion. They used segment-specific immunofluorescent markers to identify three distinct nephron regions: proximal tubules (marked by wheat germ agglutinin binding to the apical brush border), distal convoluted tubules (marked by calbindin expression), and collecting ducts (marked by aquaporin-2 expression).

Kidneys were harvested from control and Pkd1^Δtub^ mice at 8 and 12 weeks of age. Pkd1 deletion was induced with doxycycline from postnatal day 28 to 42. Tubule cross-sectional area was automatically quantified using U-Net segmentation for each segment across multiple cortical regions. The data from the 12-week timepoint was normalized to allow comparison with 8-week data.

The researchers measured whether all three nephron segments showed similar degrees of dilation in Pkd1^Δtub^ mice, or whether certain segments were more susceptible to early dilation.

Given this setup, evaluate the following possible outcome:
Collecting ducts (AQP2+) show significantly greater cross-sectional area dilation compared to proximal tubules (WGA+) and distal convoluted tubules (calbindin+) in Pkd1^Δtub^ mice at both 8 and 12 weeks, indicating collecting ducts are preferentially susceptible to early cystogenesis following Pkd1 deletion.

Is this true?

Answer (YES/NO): NO